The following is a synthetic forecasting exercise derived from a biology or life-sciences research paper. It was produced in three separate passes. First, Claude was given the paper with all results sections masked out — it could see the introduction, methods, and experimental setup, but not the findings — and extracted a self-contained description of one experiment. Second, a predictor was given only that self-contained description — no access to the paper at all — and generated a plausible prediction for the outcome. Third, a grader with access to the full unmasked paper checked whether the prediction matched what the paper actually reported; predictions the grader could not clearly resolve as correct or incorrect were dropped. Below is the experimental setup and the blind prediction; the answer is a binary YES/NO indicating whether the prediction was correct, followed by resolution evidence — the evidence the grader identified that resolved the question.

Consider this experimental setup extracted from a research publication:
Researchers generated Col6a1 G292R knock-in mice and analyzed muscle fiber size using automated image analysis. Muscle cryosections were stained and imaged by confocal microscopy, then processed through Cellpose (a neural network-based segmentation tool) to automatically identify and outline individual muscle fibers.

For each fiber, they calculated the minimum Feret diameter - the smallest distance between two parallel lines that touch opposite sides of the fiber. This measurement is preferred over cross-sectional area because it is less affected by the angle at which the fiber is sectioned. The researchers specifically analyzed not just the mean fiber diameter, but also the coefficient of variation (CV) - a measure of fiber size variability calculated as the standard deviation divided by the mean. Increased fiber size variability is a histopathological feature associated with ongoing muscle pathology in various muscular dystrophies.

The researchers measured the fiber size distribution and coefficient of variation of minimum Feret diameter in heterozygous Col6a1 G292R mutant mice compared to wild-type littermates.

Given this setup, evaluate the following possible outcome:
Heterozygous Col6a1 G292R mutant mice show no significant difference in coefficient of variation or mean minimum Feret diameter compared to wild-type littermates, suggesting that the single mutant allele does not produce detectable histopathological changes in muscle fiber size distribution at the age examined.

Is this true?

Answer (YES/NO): NO